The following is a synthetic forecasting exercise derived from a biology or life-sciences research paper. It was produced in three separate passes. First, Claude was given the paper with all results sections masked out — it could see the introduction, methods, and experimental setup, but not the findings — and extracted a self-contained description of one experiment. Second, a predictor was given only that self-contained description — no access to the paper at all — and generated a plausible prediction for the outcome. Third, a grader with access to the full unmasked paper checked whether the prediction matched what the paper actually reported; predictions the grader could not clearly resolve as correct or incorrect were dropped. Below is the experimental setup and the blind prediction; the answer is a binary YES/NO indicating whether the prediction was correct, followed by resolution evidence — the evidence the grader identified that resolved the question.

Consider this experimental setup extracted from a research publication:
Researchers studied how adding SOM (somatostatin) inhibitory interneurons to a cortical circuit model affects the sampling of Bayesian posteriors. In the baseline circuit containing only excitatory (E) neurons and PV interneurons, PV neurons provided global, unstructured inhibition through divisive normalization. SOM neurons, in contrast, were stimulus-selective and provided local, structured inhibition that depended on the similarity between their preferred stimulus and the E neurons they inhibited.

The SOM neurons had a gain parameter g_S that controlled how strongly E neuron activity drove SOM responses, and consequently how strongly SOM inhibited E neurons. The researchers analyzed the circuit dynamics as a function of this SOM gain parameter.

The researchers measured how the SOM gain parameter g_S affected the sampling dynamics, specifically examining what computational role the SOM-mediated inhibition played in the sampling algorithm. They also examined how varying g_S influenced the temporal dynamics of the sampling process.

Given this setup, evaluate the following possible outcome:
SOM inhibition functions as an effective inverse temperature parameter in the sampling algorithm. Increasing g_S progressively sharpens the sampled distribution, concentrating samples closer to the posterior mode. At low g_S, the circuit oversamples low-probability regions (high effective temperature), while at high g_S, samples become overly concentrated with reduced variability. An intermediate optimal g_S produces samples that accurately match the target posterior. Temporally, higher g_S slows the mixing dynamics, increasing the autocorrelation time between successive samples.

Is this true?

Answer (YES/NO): NO